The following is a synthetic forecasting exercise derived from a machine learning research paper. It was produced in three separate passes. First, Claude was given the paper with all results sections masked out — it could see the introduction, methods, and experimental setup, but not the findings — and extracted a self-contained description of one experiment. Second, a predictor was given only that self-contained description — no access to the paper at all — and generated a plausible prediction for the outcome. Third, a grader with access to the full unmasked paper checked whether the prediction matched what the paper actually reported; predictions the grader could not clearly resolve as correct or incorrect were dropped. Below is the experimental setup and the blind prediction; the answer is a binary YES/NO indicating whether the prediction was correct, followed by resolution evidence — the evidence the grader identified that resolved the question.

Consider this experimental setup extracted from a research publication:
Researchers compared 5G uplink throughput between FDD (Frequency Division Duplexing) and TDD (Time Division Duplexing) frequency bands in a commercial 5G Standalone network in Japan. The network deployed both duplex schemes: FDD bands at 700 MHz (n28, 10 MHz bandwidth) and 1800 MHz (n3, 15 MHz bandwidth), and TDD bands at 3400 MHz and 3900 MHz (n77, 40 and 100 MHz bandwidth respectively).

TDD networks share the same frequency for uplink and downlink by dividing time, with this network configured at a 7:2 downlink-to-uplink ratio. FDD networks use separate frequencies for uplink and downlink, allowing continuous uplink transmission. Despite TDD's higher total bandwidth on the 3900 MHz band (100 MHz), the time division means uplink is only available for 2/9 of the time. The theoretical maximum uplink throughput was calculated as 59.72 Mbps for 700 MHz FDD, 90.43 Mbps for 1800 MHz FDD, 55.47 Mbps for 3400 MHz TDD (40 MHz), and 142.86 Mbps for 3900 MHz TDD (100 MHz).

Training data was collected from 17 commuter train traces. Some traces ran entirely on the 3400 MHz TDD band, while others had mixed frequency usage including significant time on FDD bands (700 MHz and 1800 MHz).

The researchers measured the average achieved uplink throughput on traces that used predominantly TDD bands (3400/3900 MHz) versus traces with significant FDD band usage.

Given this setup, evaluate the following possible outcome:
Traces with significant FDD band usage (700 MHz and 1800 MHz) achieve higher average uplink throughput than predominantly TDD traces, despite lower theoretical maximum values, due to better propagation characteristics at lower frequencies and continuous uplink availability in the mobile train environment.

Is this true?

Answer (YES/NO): NO